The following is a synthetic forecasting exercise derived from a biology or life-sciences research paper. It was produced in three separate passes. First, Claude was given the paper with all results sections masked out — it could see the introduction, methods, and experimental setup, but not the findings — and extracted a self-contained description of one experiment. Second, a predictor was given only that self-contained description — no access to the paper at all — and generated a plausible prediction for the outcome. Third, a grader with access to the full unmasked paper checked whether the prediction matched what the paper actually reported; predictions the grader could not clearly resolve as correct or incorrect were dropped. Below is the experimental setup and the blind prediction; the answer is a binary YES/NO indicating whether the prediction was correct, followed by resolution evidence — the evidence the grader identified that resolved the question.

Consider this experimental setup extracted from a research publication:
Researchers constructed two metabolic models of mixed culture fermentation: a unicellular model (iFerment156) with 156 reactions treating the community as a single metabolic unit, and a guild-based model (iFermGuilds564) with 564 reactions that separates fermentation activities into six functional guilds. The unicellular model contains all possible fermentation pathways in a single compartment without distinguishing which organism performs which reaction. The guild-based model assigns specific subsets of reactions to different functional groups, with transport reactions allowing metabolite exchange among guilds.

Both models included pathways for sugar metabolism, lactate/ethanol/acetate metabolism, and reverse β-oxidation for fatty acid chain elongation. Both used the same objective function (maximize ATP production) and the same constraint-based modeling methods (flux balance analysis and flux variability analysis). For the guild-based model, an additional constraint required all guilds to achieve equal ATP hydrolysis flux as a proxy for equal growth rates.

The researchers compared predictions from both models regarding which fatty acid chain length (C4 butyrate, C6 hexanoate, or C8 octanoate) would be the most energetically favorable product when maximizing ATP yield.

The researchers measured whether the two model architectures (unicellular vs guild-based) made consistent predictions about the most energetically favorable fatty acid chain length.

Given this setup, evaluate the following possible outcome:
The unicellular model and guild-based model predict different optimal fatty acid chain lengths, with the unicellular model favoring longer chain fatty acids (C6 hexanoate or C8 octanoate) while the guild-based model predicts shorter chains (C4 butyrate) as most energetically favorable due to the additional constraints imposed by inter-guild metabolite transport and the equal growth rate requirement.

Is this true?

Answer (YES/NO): NO